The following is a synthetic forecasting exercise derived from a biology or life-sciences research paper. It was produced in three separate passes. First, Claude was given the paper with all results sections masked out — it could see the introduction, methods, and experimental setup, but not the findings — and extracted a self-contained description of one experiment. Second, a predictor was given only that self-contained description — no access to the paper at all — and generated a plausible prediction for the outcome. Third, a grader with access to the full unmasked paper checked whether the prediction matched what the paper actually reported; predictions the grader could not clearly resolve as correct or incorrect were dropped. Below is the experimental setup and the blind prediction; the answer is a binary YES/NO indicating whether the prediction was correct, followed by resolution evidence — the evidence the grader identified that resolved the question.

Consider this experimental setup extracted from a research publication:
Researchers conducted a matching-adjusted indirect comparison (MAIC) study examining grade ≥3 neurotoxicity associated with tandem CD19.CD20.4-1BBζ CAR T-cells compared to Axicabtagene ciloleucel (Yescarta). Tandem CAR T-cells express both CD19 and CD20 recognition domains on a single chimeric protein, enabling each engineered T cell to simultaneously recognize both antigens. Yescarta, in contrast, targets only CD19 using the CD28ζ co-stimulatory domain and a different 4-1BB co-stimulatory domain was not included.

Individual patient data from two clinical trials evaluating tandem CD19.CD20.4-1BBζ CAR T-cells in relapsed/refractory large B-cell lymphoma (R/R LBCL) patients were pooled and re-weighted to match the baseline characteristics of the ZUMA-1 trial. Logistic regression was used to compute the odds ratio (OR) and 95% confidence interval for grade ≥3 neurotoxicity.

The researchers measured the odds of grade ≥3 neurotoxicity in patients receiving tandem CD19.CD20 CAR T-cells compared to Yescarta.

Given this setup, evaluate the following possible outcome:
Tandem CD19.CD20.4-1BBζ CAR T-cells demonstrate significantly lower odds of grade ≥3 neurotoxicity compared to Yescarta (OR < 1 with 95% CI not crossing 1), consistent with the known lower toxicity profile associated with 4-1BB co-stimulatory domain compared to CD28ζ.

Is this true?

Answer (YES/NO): YES